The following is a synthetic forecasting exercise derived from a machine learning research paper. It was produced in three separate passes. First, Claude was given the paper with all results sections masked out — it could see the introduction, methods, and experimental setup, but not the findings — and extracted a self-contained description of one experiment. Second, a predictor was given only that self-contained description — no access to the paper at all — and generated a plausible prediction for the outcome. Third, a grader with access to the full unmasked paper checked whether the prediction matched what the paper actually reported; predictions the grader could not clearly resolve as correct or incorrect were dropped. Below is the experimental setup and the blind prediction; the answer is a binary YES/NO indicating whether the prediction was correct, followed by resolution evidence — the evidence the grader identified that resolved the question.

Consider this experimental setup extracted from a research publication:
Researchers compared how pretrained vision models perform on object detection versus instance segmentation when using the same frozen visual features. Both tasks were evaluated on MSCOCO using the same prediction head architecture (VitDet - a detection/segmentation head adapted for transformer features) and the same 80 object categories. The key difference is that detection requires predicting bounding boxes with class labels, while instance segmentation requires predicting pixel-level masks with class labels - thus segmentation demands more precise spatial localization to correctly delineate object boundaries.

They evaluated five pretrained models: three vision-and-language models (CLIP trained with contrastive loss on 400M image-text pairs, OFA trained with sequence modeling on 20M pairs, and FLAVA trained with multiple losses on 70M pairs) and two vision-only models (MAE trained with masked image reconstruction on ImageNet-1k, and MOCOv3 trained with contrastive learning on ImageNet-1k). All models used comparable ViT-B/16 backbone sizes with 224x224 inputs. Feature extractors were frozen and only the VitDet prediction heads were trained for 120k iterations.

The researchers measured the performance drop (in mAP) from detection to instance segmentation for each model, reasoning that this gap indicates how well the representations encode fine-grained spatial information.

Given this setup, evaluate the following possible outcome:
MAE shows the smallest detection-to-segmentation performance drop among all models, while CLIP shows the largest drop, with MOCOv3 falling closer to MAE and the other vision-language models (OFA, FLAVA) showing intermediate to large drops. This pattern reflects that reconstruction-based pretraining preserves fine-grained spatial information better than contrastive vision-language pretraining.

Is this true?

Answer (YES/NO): NO